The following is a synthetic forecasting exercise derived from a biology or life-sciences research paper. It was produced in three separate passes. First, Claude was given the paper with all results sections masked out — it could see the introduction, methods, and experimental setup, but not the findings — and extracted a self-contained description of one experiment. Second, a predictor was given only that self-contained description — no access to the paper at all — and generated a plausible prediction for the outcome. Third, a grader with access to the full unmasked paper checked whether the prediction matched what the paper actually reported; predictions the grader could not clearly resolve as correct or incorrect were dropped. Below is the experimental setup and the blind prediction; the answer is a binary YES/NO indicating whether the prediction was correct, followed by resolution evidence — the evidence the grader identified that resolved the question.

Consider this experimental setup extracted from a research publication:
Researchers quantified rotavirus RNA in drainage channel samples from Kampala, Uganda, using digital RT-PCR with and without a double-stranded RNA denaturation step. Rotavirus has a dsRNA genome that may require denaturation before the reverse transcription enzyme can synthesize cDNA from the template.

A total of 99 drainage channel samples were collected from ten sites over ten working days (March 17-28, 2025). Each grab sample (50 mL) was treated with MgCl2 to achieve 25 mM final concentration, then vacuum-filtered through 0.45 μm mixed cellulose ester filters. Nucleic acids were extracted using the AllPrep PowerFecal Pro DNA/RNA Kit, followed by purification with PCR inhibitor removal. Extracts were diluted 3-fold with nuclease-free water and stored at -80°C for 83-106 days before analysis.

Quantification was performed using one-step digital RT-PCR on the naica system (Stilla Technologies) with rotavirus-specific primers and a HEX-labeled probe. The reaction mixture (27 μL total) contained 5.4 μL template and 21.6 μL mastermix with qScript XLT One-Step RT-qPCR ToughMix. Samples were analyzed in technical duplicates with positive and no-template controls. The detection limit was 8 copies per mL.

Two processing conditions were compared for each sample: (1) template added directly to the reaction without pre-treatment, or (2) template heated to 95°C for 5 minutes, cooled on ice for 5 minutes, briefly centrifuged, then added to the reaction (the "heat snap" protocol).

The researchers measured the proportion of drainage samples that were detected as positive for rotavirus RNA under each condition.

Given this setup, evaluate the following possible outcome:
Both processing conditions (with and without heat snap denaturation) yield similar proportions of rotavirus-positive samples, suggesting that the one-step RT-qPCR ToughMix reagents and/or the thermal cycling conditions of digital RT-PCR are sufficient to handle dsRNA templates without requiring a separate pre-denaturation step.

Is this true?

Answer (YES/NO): NO